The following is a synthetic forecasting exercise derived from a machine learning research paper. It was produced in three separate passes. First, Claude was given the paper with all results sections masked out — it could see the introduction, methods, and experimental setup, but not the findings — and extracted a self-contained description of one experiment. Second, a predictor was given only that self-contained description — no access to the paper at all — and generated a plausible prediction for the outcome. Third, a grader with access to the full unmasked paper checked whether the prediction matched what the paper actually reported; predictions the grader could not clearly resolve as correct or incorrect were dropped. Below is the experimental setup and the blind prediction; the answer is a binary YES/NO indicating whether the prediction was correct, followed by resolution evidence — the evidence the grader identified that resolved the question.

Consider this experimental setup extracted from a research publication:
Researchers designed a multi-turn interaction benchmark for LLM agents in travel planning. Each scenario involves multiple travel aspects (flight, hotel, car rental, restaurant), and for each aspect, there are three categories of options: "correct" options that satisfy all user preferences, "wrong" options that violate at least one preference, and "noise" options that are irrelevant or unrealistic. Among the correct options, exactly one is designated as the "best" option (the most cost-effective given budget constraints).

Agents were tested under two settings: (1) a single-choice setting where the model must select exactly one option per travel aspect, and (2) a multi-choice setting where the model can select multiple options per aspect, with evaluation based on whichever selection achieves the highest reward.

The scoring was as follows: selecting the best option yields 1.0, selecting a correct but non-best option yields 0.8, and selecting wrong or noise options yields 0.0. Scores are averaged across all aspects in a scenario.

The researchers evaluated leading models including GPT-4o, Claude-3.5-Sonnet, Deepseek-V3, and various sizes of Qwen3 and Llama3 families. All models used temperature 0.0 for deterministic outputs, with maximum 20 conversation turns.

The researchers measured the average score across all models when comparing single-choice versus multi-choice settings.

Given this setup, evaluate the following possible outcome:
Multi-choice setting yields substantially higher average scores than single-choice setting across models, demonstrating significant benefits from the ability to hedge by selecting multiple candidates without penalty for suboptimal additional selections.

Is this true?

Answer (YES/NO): YES